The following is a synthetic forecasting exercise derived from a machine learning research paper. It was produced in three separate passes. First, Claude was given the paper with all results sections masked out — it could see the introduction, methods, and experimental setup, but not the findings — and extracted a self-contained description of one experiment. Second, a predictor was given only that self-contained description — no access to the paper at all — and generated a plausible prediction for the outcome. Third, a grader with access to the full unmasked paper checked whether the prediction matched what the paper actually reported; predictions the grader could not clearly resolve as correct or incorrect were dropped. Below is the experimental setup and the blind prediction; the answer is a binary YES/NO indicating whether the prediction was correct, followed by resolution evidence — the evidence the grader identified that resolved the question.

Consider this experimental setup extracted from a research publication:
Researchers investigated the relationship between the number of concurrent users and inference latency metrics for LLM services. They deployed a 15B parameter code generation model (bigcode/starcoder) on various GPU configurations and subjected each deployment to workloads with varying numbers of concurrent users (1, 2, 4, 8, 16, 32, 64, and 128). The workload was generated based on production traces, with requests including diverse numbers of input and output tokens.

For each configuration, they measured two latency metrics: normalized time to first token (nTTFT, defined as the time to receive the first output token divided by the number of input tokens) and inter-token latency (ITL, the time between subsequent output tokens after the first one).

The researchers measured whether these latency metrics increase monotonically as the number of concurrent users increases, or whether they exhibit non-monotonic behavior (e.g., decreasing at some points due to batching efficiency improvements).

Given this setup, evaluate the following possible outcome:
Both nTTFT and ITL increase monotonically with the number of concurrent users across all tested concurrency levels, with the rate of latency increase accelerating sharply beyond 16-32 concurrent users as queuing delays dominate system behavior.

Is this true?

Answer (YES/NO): NO